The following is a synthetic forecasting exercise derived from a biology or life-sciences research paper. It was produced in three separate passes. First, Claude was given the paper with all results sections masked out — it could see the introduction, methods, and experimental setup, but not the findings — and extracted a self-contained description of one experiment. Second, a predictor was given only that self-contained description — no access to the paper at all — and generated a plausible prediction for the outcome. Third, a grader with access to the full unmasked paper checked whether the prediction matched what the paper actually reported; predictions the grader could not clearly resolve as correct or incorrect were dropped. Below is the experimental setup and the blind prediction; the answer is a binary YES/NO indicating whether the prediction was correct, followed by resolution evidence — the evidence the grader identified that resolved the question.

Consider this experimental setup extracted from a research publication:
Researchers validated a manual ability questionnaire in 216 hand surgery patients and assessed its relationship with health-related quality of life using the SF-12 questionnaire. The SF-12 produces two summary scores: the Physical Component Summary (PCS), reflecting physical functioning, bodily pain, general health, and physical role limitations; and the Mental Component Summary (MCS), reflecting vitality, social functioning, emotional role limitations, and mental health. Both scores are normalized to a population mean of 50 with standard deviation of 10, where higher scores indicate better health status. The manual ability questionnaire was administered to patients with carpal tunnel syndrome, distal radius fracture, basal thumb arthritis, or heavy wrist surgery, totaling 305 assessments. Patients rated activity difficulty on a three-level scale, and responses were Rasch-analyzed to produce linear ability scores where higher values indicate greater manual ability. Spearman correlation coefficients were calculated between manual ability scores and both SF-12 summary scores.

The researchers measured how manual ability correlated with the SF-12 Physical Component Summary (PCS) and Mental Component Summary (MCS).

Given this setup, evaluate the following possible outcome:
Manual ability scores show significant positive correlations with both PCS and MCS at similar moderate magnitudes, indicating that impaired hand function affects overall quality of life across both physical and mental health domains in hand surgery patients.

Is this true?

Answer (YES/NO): NO